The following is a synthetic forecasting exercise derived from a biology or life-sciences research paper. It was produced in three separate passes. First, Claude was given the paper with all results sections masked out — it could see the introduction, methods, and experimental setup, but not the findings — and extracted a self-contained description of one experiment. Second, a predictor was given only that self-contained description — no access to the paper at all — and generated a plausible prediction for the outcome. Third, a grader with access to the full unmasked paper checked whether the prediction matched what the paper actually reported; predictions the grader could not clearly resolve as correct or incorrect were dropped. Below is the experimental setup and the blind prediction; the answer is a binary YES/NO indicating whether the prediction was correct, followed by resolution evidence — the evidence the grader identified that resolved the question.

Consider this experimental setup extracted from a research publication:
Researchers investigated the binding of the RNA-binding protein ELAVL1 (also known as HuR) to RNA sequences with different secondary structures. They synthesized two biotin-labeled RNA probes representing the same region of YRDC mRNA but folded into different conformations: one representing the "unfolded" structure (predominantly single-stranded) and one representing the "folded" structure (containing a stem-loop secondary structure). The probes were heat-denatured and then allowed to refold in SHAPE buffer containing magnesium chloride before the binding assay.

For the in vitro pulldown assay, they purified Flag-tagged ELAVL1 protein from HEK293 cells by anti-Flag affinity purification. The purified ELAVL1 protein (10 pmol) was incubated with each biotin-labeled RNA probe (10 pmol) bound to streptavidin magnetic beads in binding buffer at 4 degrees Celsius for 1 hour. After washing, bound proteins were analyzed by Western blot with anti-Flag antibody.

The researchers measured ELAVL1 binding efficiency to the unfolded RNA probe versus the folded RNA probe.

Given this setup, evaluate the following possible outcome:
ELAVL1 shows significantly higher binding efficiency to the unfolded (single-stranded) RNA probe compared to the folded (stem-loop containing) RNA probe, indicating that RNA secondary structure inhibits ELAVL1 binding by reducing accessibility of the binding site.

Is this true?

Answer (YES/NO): YES